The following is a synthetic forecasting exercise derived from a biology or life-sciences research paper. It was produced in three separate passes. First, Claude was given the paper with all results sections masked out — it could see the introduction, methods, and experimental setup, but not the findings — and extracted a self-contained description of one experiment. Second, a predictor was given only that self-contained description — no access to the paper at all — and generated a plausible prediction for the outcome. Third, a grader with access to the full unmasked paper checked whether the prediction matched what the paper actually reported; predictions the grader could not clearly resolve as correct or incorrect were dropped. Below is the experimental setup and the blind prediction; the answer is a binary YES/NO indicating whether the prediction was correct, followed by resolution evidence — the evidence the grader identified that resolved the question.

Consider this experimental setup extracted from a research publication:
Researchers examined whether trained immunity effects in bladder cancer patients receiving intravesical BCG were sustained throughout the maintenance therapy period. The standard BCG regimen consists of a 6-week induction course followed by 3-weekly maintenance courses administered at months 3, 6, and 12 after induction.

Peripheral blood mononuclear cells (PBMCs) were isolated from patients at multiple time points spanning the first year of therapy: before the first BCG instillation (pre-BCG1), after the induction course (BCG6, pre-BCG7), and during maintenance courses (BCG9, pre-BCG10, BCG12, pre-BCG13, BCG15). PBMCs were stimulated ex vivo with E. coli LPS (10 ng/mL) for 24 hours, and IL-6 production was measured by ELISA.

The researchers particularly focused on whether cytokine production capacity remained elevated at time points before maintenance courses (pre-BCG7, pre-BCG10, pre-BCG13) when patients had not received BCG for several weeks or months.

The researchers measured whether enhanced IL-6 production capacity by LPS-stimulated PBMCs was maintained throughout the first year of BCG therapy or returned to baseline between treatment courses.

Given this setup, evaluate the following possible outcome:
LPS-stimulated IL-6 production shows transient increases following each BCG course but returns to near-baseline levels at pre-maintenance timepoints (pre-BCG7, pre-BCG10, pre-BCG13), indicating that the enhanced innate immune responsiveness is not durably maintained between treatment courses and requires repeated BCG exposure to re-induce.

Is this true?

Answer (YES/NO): NO